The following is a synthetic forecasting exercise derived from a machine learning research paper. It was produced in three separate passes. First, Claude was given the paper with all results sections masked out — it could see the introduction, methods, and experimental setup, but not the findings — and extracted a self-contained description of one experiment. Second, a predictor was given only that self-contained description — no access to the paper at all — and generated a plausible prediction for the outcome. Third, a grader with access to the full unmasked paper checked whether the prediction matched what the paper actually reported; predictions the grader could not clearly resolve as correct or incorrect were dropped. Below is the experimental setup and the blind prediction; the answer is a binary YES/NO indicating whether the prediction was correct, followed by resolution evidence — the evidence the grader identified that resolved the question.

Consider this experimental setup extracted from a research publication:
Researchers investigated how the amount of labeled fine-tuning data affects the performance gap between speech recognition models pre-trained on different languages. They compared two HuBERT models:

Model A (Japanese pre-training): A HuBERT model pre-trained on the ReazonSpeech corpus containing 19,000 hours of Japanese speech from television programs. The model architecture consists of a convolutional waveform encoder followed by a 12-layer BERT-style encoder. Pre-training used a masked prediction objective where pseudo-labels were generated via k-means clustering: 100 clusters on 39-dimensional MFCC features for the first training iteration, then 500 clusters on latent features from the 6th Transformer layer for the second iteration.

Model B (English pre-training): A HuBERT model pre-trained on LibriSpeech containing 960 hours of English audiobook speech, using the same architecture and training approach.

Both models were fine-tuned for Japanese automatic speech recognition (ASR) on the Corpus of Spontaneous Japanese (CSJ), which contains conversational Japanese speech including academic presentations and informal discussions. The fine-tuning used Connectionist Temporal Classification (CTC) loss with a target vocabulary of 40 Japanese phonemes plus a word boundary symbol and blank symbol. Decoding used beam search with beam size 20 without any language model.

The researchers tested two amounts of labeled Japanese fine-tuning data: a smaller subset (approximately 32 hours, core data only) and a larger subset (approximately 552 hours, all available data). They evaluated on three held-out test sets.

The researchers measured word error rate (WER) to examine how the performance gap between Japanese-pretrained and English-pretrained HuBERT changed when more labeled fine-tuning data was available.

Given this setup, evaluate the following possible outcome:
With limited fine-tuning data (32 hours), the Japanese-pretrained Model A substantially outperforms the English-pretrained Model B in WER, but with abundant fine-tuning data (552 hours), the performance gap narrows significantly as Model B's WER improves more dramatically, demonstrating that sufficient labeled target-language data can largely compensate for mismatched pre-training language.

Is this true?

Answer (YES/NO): NO